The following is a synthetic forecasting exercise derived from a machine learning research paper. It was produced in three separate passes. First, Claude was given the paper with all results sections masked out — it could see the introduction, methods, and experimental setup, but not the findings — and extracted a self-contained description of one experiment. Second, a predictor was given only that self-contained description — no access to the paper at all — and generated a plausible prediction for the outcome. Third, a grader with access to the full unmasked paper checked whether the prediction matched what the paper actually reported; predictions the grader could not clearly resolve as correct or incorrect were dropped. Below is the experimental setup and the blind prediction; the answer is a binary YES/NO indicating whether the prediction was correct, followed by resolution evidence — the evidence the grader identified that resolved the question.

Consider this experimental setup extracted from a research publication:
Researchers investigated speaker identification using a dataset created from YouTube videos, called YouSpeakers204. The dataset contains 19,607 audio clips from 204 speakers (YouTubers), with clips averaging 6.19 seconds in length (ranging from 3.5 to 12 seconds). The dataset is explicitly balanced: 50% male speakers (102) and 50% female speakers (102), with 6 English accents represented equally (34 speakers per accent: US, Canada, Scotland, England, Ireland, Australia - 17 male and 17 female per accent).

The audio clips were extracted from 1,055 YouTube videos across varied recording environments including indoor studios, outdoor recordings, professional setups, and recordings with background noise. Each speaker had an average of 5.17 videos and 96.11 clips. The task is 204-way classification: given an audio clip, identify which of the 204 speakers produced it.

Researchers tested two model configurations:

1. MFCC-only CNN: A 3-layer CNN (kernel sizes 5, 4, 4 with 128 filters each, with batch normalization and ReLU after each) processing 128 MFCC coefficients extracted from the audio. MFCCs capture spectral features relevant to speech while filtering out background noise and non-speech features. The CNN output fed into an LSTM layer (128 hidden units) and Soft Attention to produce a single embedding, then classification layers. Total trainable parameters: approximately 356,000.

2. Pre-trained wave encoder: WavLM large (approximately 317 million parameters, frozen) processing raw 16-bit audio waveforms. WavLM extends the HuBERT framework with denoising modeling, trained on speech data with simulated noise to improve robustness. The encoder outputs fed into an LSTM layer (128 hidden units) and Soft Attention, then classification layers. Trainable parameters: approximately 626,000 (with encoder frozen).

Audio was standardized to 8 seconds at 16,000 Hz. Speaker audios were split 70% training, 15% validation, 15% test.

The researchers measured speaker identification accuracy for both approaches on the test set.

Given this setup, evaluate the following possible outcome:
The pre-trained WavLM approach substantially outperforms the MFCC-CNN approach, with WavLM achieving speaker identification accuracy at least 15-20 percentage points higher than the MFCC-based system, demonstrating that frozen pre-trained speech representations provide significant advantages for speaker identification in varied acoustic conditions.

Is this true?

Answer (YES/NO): NO